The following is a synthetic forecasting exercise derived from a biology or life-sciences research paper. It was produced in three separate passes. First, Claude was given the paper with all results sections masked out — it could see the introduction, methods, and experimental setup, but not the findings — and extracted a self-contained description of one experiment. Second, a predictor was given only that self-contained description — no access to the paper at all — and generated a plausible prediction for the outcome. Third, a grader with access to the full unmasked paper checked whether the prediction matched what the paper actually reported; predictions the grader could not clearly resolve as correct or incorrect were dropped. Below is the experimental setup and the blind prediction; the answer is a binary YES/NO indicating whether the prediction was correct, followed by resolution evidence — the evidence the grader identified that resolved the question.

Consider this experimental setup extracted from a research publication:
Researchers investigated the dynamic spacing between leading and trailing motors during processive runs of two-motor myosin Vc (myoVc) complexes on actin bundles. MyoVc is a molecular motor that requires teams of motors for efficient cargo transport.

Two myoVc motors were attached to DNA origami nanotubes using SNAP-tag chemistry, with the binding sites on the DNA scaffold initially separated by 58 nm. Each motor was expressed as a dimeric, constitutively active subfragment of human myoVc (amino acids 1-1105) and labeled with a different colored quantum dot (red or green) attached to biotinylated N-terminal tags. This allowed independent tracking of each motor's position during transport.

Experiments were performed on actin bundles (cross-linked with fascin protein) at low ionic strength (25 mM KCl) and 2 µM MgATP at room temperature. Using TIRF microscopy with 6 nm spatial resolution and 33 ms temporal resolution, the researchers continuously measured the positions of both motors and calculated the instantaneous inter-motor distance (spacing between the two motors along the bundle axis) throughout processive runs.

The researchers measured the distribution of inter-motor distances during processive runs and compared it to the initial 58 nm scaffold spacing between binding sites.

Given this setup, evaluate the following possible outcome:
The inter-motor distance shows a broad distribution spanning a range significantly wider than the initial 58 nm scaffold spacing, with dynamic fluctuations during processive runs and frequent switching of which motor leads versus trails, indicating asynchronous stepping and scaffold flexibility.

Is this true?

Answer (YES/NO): NO